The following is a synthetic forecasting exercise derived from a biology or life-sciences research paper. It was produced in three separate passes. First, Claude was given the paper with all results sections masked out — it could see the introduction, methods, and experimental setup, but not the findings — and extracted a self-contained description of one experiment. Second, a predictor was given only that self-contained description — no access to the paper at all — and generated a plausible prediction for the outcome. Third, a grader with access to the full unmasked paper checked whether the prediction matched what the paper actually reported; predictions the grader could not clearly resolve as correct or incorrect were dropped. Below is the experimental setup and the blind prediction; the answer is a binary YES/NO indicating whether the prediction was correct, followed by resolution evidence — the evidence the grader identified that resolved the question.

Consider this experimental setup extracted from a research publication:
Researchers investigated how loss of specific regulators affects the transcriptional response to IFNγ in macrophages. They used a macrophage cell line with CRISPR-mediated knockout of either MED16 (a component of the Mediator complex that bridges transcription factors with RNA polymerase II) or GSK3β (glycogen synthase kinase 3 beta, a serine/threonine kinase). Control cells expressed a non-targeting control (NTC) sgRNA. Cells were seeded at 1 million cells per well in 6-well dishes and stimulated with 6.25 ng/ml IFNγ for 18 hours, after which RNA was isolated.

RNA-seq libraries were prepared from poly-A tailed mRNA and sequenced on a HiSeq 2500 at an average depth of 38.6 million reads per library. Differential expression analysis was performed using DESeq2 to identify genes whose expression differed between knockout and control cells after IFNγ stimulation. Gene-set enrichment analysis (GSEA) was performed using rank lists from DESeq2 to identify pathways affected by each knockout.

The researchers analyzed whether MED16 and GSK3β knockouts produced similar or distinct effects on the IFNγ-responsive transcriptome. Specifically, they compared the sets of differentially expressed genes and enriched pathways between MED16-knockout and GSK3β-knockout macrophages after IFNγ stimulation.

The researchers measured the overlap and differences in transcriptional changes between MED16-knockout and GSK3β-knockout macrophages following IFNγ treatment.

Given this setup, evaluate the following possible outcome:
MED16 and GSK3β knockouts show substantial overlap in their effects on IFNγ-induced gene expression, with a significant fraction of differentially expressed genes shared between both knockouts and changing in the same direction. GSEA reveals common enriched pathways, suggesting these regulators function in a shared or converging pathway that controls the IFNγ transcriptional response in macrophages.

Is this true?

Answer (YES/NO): NO